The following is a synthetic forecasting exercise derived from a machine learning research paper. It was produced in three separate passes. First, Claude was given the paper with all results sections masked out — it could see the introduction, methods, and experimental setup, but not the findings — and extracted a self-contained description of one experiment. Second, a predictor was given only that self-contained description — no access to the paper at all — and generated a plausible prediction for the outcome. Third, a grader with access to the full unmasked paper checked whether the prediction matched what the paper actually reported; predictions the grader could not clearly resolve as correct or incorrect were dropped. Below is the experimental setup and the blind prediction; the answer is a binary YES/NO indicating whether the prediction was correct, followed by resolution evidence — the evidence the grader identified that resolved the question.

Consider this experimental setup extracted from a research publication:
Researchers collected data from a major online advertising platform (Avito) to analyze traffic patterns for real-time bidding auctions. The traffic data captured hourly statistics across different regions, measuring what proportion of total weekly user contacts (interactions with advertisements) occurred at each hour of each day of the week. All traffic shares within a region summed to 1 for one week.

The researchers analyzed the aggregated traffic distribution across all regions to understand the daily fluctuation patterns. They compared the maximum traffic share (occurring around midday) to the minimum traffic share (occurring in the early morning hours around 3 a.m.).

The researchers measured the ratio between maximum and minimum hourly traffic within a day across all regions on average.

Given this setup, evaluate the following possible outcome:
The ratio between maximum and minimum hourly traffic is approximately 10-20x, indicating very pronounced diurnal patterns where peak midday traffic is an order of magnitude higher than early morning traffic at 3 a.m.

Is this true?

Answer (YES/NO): NO